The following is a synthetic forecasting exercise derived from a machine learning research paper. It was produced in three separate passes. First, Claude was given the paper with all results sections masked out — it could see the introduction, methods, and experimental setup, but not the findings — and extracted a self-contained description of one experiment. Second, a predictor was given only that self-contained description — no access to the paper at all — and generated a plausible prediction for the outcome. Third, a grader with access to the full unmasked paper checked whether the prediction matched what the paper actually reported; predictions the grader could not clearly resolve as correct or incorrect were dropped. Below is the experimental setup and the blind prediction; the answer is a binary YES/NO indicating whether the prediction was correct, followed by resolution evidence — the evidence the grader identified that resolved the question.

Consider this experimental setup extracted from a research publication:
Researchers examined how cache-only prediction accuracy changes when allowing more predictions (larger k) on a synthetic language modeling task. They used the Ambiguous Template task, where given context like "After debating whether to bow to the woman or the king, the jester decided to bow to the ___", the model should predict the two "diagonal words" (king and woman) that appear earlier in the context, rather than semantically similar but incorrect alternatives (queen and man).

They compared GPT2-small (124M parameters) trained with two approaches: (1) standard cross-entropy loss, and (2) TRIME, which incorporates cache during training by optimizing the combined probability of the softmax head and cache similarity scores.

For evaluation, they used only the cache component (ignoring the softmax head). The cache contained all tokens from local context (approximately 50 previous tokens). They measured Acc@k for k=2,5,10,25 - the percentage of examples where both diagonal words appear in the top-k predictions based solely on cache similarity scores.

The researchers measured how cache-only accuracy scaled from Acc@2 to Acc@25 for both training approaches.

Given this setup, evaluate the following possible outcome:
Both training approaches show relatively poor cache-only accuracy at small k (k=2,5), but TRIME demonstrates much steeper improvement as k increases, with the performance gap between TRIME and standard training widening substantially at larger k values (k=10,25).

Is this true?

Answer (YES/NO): YES